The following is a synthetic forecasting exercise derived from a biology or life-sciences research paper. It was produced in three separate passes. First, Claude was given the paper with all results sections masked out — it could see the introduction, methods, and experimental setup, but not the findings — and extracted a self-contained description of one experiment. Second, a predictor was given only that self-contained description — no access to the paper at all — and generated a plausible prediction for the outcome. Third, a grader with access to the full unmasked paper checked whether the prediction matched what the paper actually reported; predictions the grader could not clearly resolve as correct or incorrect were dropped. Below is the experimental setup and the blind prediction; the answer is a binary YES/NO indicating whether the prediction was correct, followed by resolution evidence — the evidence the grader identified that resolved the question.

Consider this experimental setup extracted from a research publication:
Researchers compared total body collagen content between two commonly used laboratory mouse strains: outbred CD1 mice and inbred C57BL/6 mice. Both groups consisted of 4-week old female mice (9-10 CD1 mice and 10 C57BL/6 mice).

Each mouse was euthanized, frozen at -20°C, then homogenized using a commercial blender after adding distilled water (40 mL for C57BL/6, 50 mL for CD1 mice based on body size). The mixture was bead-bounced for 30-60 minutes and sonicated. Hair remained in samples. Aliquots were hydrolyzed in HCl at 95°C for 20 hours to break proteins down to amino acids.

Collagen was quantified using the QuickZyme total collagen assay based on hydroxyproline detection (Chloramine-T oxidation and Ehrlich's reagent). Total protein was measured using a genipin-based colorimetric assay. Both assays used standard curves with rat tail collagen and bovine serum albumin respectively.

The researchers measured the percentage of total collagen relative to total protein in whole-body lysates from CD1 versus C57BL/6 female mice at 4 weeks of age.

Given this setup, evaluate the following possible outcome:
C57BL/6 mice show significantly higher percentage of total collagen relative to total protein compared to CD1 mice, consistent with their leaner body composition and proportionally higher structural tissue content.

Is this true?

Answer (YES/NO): NO